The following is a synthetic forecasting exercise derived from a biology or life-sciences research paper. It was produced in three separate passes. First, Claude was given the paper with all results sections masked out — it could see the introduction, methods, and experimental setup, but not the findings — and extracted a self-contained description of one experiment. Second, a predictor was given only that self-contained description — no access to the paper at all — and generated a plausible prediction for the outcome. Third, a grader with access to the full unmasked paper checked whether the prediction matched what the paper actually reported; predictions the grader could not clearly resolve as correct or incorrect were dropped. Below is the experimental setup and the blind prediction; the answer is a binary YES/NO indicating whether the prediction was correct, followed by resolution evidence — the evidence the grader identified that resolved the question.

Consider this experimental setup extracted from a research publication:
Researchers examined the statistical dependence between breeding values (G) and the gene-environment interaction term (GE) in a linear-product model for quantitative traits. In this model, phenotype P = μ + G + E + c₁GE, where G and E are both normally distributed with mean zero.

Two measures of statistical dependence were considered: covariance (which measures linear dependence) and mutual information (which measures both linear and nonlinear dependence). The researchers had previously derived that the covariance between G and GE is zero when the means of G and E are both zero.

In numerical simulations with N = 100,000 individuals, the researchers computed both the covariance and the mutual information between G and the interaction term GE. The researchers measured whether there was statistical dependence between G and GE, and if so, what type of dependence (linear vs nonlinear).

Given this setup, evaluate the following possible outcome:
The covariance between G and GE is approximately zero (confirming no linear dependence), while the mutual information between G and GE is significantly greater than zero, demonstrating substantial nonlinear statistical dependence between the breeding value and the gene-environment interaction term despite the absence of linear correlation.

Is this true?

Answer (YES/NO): YES